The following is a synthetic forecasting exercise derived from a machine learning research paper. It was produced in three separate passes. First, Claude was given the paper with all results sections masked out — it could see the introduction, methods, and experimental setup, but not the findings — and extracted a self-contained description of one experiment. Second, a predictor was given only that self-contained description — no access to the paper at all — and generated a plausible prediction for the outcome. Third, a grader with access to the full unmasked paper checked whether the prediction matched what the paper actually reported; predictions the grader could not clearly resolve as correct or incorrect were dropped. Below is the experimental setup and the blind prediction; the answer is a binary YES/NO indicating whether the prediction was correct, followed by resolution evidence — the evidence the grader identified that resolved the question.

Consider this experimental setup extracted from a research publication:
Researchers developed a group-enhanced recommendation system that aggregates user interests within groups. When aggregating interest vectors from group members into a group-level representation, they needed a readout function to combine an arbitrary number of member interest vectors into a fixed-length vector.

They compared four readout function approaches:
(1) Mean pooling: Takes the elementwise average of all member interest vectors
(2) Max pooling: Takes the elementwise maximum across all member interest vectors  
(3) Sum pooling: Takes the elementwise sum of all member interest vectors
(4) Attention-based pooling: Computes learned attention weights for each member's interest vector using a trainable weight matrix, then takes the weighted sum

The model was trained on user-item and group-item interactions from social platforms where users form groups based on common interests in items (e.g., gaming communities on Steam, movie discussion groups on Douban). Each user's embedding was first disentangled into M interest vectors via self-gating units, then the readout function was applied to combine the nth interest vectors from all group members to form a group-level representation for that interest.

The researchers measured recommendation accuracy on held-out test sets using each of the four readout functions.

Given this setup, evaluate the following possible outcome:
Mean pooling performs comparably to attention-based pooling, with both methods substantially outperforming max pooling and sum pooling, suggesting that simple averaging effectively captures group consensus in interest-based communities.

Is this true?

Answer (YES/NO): NO